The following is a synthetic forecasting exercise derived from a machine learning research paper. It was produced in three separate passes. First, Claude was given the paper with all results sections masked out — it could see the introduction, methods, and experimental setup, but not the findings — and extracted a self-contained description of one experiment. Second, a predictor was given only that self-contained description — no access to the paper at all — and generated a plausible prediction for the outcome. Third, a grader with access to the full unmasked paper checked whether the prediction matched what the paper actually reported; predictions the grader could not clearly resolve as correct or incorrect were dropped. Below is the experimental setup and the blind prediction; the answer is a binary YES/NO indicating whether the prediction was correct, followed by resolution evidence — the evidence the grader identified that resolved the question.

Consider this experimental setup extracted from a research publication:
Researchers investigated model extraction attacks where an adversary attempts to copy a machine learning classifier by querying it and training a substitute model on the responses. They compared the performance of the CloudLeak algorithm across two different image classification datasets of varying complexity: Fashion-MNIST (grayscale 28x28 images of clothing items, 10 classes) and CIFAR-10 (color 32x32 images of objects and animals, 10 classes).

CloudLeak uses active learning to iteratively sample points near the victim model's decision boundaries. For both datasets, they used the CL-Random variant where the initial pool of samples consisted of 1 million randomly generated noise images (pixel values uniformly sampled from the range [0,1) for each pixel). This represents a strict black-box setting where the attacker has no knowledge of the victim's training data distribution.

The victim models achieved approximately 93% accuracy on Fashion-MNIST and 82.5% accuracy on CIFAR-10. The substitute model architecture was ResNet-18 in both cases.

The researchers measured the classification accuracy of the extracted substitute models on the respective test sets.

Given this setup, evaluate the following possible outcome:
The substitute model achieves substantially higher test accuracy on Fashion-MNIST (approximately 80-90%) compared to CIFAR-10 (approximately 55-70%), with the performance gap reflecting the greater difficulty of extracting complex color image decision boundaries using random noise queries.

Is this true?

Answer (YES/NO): NO